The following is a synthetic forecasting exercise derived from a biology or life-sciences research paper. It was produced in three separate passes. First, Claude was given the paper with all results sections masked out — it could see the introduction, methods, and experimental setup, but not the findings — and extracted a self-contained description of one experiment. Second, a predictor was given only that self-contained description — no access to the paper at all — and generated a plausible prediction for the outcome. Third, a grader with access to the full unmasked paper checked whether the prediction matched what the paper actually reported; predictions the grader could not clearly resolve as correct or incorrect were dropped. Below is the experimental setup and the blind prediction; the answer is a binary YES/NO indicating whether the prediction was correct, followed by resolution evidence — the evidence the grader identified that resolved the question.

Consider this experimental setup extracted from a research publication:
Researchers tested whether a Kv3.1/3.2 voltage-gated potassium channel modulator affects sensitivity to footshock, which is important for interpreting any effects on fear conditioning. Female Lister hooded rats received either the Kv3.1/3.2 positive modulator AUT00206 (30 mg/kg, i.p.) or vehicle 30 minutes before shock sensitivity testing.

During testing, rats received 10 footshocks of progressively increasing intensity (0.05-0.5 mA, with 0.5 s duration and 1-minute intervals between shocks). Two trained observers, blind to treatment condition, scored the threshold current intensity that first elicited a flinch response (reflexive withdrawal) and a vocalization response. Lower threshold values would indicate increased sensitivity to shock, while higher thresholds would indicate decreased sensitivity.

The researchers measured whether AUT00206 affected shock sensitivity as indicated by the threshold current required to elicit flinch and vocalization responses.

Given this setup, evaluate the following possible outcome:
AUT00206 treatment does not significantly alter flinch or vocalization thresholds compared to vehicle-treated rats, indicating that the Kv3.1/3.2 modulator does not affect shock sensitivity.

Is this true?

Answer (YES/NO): YES